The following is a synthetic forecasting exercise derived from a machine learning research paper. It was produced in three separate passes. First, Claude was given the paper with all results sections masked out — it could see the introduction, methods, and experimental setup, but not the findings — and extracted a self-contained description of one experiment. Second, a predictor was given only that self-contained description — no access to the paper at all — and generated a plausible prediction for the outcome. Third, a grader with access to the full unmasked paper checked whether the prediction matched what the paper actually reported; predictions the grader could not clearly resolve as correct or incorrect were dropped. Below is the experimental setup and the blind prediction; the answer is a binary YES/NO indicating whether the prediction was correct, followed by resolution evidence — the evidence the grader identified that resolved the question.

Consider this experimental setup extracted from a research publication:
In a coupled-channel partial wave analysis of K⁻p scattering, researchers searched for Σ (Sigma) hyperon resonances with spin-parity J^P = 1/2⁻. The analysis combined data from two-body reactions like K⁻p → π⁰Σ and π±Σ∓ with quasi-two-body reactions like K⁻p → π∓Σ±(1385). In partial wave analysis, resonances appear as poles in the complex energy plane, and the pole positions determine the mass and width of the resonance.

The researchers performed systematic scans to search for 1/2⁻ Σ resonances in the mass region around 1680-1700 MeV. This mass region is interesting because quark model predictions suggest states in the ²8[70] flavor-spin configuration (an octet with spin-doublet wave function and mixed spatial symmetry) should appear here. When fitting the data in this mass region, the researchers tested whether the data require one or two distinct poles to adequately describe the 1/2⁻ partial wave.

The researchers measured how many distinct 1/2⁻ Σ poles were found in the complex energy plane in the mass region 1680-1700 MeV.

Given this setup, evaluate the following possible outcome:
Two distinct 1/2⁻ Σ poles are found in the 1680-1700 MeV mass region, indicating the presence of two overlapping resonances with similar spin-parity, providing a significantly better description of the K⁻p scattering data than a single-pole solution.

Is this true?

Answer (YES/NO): YES